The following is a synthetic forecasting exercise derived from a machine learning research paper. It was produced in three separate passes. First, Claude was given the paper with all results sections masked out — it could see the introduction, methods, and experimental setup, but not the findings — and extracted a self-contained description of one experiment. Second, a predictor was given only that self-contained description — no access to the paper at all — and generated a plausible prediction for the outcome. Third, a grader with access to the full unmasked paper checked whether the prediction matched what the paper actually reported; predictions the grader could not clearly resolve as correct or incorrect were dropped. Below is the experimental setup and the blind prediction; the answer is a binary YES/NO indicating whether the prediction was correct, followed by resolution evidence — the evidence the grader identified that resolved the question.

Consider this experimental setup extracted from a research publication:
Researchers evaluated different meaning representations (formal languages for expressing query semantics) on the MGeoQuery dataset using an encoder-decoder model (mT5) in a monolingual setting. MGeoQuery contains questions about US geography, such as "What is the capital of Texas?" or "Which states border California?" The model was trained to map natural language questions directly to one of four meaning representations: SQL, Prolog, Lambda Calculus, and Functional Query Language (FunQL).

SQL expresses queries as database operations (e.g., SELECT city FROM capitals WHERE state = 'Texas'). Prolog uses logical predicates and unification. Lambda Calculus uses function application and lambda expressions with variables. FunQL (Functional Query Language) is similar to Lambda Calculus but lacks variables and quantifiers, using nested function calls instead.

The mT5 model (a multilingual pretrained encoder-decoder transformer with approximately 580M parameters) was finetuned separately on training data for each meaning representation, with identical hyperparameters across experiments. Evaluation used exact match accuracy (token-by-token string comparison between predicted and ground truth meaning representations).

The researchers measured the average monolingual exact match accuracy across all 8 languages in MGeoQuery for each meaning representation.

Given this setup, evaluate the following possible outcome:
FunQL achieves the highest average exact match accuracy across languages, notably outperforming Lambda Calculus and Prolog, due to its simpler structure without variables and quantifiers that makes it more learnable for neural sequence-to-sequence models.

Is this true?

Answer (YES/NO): YES